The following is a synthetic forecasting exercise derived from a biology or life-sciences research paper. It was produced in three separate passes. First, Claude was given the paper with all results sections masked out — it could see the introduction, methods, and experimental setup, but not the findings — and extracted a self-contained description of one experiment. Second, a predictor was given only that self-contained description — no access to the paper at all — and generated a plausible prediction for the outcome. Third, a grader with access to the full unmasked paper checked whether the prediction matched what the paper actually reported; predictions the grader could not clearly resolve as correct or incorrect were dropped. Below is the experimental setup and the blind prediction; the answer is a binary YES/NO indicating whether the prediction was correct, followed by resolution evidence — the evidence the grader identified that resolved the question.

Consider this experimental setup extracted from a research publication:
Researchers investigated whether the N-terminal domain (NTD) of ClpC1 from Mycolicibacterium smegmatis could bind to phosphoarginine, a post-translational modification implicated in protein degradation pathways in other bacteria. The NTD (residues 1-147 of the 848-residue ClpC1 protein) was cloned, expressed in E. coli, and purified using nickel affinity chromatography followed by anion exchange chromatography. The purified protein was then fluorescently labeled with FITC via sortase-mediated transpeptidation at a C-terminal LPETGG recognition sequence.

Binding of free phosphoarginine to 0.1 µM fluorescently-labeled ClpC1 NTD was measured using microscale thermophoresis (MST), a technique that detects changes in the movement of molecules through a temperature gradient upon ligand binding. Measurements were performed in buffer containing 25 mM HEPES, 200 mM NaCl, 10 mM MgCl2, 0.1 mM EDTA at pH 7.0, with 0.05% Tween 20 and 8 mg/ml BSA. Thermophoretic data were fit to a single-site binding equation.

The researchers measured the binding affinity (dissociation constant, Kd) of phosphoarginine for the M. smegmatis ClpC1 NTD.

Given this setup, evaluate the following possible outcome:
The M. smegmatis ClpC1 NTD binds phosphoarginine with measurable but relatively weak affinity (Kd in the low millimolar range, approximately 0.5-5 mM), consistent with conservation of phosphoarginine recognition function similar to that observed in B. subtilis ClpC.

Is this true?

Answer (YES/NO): NO